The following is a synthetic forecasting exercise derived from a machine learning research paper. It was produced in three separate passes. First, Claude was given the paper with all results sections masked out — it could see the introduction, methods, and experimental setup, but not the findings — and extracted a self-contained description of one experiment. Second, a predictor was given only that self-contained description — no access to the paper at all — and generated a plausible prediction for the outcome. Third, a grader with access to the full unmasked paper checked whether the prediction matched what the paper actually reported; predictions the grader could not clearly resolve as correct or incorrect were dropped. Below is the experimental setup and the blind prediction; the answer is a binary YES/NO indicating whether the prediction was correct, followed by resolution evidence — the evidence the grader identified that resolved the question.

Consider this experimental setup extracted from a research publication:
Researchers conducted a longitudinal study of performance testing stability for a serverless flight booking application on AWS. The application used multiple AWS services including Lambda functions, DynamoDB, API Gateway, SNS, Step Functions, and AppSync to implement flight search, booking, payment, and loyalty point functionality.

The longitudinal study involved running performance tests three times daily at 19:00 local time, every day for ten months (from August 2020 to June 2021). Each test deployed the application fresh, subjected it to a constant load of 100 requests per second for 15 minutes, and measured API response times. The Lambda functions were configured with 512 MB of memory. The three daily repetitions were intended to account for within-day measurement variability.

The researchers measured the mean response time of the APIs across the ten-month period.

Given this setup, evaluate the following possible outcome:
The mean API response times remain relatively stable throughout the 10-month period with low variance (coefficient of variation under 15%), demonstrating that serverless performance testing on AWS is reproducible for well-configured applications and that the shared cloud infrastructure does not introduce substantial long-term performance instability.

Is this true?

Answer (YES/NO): NO